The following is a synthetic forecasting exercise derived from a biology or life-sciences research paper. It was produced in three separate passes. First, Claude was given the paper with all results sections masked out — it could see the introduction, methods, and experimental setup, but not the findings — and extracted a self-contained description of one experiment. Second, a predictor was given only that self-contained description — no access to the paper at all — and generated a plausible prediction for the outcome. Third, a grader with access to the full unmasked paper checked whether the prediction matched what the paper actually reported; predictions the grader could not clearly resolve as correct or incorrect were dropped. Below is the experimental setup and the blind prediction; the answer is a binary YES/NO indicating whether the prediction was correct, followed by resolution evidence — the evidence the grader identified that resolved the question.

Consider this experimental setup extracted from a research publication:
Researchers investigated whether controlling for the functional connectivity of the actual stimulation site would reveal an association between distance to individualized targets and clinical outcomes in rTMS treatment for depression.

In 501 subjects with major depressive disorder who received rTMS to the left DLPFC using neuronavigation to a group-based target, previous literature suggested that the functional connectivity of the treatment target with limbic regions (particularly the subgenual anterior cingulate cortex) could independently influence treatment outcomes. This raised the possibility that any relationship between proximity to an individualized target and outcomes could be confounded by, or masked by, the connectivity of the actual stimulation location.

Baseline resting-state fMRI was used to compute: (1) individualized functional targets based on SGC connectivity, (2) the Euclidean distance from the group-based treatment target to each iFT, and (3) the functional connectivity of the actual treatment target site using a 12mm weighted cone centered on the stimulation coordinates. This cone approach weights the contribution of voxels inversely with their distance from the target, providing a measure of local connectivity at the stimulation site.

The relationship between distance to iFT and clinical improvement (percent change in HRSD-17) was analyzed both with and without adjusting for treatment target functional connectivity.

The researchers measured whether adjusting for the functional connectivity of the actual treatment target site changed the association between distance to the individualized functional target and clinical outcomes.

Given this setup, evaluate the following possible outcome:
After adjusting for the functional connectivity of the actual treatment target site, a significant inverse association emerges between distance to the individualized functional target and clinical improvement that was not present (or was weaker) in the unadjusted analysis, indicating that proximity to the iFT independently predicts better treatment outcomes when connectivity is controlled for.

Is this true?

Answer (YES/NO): NO